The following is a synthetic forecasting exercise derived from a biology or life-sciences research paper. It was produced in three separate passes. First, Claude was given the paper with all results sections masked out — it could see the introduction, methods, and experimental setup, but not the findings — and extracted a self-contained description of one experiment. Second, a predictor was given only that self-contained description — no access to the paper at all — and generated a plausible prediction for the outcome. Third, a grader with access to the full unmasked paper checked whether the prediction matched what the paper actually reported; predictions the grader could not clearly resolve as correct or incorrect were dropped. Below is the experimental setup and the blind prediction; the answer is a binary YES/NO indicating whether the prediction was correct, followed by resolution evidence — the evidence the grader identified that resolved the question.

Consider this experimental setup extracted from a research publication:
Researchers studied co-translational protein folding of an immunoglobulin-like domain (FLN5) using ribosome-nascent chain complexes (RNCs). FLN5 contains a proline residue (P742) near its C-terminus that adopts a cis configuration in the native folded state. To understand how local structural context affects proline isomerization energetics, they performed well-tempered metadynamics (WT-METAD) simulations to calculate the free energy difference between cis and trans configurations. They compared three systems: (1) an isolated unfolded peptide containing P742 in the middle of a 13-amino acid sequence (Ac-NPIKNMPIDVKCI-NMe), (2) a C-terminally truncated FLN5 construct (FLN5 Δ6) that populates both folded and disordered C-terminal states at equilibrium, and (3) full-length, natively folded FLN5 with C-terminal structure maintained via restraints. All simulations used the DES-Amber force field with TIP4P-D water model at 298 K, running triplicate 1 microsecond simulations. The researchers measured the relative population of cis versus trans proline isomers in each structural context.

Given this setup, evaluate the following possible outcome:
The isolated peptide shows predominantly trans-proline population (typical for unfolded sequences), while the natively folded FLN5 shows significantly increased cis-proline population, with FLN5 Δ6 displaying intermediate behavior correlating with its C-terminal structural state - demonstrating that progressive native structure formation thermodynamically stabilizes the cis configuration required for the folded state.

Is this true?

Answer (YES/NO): YES